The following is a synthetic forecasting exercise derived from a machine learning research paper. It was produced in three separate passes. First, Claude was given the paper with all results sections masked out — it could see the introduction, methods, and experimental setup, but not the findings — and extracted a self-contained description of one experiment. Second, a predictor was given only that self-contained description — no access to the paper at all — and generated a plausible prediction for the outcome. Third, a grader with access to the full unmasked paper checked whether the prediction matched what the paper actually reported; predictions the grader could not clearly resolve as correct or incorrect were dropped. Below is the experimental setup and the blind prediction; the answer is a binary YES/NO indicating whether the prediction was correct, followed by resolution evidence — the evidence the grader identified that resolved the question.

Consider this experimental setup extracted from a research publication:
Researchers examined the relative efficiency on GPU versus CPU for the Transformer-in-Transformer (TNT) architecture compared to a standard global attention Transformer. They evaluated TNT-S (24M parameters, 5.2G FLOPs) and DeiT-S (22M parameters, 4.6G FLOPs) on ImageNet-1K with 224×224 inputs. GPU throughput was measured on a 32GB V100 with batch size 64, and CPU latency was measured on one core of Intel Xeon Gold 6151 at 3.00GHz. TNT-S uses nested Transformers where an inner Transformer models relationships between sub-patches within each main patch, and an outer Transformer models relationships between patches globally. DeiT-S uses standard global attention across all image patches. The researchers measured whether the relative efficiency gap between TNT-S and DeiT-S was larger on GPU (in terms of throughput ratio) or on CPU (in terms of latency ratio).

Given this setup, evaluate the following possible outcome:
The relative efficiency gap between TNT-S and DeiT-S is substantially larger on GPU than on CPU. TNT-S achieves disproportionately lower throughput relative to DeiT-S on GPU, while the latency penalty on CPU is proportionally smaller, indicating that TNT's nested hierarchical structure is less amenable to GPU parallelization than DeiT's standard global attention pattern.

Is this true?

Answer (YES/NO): YES